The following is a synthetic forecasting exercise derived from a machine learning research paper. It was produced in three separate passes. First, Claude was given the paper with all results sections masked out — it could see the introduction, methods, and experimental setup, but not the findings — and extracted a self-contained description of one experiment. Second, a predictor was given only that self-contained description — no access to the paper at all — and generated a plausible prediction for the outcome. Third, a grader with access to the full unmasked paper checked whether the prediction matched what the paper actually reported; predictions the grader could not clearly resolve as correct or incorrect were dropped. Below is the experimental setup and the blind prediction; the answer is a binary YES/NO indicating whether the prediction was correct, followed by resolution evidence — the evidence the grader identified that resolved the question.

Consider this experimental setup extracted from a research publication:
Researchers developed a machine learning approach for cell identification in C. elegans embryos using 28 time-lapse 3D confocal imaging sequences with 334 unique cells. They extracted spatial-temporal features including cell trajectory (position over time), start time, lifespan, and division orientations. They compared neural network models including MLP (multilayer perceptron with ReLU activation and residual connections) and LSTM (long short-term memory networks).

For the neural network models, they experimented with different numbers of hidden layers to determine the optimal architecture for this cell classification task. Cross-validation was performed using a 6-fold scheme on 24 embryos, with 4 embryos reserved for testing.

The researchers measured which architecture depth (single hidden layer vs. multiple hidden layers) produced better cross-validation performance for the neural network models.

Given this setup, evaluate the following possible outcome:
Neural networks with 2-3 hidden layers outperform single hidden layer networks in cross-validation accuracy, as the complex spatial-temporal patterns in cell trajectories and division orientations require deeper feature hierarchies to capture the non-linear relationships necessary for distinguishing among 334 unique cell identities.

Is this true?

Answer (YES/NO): NO